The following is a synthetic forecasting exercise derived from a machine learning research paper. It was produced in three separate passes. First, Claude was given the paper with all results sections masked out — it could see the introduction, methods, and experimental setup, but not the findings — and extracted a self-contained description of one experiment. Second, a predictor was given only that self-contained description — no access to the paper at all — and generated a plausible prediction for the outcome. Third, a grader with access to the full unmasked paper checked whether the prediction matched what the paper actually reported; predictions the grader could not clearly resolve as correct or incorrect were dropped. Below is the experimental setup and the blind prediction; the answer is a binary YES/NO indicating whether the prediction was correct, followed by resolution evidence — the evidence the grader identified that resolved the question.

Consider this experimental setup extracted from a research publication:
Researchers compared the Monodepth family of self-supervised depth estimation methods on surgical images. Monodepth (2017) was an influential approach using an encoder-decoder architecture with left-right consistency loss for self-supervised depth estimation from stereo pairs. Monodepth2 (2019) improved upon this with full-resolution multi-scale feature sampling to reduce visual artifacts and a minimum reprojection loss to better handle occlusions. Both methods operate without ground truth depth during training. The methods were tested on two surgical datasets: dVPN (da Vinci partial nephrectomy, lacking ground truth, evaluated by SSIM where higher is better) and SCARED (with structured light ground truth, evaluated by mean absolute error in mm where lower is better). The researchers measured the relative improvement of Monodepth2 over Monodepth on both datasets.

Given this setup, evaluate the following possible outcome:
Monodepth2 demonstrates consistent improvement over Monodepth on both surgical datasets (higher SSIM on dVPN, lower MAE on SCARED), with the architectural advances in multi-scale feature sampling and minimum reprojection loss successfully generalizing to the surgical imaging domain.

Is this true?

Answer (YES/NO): YES